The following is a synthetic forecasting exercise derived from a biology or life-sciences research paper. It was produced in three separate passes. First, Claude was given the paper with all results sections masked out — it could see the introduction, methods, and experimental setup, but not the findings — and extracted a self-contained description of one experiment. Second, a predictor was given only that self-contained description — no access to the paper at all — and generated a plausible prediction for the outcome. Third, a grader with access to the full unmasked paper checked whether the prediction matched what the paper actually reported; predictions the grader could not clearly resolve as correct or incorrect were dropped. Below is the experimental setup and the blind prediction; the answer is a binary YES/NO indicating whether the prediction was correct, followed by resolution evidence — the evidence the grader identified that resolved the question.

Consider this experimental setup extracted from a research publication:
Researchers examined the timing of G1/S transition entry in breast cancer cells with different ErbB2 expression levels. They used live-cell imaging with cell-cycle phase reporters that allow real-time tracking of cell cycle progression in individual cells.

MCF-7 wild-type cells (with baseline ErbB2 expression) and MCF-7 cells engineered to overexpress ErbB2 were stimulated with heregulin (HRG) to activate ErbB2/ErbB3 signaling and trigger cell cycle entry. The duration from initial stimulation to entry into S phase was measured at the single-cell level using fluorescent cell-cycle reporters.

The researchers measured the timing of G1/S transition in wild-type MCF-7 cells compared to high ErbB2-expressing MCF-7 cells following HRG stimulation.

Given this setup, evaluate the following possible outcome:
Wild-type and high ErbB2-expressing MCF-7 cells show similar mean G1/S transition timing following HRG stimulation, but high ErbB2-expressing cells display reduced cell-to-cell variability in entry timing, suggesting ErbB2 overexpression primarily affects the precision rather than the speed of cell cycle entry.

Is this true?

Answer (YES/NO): NO